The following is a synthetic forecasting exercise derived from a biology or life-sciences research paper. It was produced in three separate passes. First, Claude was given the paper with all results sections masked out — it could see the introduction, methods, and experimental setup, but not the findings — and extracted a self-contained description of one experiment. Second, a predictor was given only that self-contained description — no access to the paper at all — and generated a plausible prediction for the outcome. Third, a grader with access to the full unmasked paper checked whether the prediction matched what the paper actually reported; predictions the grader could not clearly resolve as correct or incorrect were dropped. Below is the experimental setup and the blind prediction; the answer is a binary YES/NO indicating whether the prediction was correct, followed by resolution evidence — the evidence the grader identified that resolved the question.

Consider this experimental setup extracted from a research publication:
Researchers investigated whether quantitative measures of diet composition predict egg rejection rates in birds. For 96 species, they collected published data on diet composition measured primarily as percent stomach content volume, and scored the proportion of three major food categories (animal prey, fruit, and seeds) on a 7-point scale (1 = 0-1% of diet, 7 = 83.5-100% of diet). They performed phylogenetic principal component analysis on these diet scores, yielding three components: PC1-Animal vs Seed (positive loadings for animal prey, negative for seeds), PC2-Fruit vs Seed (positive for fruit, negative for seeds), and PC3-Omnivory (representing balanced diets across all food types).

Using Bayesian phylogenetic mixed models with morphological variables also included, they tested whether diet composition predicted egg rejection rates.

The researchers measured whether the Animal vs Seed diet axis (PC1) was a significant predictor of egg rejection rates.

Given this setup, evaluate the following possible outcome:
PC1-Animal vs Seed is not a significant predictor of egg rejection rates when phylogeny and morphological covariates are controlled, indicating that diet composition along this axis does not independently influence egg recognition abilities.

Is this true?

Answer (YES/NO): NO